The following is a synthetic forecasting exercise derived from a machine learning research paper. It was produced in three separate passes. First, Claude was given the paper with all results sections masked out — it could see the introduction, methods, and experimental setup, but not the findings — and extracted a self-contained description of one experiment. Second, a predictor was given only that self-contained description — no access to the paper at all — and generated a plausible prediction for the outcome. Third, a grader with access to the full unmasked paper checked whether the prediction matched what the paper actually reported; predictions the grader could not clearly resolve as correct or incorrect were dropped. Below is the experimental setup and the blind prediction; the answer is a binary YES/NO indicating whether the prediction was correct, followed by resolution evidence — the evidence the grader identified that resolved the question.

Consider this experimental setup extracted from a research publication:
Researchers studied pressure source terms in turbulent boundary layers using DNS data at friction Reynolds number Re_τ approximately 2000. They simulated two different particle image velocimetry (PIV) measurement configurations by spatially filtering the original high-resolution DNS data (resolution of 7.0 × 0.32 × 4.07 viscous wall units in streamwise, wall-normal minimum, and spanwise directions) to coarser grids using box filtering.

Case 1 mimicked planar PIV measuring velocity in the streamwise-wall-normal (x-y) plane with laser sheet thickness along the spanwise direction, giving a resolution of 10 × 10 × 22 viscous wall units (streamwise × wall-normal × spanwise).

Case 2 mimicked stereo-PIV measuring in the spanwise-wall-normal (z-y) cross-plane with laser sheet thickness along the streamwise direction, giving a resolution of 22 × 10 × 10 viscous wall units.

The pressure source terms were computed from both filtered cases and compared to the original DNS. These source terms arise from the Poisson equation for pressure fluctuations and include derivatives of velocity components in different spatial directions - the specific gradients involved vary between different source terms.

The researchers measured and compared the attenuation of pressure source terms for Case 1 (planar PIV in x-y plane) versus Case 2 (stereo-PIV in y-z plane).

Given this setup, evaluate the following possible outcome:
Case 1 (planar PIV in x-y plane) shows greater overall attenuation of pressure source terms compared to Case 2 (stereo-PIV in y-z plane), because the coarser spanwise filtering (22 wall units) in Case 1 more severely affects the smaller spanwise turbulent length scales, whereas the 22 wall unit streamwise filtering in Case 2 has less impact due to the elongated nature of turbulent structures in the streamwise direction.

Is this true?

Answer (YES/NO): NO